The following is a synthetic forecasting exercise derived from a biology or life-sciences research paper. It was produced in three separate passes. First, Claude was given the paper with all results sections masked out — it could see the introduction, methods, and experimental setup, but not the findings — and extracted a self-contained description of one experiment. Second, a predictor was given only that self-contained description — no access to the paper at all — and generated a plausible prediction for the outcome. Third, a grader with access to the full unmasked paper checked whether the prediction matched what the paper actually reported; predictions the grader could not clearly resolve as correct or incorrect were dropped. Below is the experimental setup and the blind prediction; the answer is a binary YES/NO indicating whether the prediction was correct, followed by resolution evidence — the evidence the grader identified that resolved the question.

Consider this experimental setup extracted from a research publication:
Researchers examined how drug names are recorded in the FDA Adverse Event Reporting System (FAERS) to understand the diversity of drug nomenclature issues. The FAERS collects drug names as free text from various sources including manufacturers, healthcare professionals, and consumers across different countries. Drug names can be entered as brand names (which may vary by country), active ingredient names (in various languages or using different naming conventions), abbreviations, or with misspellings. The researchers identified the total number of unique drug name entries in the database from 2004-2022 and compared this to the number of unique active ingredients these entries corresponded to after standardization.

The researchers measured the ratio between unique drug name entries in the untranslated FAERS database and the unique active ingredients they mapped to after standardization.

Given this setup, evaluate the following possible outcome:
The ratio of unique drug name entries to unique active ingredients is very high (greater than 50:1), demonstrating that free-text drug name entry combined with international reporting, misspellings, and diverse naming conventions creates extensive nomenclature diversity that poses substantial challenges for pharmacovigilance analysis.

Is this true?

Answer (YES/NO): YES